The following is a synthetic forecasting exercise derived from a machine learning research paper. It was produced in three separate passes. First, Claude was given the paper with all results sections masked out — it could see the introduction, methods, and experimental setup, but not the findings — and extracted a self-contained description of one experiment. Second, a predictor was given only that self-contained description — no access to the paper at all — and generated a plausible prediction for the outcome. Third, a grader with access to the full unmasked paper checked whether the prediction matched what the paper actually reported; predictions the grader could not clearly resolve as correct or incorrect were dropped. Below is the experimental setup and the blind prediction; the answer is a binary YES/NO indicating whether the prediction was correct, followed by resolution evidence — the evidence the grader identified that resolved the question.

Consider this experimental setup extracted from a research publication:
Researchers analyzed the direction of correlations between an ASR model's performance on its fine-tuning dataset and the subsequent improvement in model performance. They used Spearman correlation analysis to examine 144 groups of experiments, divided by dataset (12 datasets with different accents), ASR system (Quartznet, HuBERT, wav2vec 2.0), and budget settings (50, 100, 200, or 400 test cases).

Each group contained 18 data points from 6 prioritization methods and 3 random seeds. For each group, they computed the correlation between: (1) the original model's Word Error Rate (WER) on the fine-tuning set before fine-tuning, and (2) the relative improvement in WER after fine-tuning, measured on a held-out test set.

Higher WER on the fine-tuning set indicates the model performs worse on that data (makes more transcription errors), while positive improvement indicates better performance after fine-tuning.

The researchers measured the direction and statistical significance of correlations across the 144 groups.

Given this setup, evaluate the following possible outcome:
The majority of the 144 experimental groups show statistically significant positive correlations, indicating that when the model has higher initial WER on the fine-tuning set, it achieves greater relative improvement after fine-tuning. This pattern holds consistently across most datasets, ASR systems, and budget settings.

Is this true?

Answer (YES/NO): NO